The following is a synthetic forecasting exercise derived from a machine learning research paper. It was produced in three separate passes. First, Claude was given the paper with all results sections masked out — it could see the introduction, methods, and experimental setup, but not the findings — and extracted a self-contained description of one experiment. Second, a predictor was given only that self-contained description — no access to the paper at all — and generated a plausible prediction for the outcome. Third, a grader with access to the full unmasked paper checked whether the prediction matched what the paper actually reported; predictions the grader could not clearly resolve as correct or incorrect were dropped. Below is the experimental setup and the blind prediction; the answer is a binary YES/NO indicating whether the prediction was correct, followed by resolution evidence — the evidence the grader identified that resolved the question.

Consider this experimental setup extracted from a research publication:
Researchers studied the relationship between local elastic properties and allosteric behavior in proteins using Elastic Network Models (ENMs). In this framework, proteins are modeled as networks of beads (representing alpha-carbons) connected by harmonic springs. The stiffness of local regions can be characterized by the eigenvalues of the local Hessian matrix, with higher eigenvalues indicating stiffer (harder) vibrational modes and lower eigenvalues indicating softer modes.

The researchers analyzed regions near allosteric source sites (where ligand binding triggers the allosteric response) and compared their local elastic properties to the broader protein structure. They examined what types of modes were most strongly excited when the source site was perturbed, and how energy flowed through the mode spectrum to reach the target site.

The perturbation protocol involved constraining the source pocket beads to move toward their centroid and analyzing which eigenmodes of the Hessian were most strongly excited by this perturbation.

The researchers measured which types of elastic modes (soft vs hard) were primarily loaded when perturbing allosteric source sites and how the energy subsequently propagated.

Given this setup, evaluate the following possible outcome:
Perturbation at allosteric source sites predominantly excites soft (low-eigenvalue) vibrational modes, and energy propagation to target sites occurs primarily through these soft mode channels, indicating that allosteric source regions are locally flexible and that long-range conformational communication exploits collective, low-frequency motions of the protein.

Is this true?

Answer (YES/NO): NO